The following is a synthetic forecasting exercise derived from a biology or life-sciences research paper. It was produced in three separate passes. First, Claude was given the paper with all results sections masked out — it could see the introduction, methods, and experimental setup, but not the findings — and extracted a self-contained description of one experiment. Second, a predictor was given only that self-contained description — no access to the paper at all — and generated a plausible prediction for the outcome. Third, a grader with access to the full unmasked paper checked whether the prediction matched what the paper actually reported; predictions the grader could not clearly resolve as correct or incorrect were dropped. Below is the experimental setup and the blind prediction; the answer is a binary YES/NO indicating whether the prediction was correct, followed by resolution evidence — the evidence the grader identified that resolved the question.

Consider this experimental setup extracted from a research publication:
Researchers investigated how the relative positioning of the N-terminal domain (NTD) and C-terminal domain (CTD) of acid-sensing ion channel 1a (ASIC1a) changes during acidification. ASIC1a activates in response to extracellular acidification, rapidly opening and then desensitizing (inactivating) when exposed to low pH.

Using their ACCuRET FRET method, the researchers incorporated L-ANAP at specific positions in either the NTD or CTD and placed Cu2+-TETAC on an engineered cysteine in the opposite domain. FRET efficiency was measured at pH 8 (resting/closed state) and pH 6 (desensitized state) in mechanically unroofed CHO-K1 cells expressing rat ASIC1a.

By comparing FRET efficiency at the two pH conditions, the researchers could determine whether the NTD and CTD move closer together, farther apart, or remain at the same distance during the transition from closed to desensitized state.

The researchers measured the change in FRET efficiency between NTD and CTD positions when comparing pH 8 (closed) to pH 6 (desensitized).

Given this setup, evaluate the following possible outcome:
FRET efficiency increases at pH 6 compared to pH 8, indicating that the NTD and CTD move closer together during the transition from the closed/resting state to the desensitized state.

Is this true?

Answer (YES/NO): YES